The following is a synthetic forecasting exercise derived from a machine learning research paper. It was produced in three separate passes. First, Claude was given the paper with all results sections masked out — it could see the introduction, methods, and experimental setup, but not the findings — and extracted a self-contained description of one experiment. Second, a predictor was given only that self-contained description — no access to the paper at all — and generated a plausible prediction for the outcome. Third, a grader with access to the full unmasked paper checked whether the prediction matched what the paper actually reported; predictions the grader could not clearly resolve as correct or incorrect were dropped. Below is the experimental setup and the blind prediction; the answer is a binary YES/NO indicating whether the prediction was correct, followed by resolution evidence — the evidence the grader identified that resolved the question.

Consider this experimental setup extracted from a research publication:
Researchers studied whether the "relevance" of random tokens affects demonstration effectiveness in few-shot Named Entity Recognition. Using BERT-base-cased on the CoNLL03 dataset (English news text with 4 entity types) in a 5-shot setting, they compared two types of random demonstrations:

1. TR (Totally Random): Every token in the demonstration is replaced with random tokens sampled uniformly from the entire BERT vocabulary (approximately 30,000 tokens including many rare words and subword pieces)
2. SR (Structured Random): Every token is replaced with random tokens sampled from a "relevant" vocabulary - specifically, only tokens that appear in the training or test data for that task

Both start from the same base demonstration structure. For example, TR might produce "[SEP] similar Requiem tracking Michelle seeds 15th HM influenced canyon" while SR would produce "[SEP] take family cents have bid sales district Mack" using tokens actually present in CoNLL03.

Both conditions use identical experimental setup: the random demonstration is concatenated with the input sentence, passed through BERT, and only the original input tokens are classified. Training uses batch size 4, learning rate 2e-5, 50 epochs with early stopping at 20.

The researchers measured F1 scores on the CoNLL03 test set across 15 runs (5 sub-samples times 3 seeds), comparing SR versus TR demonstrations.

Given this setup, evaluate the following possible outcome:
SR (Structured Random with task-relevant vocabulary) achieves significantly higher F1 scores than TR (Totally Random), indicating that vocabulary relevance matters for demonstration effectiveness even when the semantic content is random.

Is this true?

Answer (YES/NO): YES